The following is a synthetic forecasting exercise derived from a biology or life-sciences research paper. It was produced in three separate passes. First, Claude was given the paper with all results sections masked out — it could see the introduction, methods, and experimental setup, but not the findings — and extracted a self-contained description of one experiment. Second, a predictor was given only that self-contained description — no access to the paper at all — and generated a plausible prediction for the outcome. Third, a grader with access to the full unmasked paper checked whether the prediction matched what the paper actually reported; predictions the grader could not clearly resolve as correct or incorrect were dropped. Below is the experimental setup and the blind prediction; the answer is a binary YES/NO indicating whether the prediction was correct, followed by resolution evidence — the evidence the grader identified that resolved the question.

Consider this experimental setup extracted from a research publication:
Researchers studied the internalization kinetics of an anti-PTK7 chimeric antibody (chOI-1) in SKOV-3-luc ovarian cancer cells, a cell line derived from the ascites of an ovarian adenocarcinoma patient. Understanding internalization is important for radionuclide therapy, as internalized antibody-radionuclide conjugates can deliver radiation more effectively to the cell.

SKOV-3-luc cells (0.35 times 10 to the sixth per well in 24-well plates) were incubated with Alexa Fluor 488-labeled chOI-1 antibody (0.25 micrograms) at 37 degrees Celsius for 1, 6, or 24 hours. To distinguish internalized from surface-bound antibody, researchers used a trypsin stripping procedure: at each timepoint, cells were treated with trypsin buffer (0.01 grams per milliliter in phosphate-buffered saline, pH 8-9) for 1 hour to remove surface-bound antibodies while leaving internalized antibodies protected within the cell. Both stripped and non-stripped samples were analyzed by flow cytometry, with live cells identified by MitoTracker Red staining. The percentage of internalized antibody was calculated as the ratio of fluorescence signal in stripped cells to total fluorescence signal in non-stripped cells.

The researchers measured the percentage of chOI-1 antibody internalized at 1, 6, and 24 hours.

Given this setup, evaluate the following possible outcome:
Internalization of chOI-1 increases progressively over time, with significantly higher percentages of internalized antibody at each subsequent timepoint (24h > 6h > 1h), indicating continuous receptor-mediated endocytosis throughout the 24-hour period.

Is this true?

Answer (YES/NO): NO